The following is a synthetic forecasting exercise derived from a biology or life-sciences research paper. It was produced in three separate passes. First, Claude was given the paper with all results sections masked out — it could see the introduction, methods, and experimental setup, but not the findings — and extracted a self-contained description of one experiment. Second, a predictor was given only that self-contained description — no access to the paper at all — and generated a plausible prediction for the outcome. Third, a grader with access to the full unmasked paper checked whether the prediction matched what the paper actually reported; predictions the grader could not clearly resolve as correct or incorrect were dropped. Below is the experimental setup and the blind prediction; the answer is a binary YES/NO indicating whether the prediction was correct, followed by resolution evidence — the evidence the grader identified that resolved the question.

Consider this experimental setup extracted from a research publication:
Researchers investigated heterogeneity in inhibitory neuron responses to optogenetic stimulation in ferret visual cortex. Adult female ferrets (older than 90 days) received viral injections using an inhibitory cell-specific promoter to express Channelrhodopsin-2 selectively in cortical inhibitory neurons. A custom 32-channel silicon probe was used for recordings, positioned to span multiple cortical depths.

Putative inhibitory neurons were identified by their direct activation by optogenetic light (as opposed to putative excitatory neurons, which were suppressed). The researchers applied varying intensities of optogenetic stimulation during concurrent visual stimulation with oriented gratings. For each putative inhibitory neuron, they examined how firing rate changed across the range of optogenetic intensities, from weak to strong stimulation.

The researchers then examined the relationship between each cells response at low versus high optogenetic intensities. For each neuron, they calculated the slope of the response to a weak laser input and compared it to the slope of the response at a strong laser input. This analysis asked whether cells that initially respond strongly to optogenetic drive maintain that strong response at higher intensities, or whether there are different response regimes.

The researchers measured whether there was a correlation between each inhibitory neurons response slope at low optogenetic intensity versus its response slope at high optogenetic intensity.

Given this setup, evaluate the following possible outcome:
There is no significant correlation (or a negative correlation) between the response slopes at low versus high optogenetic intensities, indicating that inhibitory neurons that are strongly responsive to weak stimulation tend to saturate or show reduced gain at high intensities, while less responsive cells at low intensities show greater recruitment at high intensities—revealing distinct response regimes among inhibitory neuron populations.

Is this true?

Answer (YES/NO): YES